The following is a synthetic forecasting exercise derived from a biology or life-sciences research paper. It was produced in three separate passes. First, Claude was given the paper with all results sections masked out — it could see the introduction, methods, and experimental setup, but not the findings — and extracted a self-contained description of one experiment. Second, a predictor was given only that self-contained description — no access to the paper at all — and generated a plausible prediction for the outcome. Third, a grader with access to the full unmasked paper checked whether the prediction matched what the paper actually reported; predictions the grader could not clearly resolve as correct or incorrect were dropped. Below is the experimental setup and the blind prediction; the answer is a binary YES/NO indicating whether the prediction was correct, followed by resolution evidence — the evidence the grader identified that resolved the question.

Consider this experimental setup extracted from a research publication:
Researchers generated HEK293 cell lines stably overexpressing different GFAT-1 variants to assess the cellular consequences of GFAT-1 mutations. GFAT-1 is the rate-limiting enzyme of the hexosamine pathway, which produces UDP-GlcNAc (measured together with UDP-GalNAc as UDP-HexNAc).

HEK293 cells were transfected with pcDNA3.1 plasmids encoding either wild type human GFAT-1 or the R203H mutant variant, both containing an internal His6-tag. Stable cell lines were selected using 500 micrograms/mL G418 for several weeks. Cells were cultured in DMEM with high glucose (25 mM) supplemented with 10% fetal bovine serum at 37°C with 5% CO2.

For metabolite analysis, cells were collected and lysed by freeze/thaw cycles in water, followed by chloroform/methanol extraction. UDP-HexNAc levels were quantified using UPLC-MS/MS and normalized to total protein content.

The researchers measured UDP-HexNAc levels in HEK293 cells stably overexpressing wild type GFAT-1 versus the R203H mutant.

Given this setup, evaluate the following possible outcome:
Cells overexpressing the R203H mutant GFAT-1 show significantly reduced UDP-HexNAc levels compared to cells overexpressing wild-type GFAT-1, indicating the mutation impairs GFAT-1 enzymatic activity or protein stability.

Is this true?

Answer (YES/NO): NO